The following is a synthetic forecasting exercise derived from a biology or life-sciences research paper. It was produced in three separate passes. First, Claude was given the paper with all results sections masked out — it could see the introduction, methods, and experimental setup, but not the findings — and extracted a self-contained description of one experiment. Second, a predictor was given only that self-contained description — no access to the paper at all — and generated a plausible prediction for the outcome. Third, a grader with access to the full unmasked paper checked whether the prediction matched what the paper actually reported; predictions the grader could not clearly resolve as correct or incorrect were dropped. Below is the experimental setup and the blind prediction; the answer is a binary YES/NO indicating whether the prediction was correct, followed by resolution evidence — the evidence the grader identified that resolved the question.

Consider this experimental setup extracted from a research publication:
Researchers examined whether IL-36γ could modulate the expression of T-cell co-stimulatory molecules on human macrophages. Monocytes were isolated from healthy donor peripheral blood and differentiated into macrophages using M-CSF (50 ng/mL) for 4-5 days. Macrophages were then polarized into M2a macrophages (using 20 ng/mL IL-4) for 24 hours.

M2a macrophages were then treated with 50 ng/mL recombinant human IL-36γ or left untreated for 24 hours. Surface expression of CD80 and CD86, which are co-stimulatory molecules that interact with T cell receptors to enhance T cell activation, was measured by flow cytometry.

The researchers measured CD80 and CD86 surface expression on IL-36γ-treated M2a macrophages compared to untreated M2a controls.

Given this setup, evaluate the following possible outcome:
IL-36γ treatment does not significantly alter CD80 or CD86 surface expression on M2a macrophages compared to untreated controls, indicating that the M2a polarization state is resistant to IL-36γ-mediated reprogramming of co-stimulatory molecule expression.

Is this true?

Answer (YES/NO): NO